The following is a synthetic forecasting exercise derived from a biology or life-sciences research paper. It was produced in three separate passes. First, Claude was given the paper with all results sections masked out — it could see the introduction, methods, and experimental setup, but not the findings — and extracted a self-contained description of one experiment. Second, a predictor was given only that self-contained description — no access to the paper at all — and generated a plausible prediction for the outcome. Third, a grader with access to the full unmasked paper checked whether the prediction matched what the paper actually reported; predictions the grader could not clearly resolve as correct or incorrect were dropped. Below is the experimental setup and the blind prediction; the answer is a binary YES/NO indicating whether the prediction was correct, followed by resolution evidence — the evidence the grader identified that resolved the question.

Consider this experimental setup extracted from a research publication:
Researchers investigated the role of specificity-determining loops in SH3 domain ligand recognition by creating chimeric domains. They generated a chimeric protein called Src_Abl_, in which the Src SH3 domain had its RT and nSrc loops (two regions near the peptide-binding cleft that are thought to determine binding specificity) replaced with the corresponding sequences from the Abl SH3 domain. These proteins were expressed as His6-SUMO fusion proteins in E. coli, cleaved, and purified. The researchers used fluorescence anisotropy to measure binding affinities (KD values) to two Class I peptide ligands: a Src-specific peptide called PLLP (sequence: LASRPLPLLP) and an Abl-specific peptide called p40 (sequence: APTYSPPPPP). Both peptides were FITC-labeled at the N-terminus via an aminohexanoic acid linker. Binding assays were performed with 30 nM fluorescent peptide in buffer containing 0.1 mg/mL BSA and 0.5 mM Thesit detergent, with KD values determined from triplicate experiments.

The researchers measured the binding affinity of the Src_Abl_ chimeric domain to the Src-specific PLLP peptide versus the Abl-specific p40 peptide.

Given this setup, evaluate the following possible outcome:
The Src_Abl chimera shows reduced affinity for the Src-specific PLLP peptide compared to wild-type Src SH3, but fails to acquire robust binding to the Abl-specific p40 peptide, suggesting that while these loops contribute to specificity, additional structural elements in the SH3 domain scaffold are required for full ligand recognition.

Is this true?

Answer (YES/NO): YES